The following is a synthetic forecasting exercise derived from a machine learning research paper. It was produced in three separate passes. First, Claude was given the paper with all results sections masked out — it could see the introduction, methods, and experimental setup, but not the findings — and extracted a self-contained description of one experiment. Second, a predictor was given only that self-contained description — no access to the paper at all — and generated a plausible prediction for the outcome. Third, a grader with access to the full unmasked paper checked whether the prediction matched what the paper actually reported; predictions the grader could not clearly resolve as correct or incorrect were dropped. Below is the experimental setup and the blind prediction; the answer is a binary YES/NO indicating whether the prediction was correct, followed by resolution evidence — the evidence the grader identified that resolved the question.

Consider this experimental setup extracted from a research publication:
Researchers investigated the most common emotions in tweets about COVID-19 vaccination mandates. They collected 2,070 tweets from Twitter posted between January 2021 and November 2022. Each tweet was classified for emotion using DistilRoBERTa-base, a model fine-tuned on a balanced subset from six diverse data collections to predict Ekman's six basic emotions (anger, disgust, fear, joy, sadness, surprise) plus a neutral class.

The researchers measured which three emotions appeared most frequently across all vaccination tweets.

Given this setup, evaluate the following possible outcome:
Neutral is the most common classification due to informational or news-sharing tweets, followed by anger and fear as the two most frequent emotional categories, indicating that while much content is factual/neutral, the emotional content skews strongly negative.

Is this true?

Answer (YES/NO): NO